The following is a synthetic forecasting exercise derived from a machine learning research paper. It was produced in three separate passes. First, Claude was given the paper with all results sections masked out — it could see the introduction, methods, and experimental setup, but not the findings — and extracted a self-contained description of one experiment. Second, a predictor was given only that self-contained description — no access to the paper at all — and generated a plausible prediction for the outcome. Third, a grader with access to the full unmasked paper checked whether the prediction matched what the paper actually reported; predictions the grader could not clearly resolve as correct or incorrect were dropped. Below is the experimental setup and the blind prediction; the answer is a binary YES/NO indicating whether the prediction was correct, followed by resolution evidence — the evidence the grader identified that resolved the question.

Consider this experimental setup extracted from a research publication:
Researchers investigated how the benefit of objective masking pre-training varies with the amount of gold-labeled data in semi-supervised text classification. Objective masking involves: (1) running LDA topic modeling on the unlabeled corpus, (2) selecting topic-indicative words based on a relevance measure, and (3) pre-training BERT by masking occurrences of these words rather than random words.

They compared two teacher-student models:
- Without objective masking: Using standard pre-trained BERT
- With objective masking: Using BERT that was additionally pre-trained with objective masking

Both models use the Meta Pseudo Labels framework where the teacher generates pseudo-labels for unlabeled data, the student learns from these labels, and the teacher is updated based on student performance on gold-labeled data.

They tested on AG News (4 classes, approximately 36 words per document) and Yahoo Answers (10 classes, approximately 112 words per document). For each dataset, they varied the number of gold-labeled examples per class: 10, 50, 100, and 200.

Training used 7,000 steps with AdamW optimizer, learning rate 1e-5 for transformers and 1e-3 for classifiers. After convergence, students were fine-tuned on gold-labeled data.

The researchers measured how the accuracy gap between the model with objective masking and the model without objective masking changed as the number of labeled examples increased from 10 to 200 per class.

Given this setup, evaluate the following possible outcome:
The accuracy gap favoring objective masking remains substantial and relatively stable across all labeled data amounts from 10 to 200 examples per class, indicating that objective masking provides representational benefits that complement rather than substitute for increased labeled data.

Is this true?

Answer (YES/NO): NO